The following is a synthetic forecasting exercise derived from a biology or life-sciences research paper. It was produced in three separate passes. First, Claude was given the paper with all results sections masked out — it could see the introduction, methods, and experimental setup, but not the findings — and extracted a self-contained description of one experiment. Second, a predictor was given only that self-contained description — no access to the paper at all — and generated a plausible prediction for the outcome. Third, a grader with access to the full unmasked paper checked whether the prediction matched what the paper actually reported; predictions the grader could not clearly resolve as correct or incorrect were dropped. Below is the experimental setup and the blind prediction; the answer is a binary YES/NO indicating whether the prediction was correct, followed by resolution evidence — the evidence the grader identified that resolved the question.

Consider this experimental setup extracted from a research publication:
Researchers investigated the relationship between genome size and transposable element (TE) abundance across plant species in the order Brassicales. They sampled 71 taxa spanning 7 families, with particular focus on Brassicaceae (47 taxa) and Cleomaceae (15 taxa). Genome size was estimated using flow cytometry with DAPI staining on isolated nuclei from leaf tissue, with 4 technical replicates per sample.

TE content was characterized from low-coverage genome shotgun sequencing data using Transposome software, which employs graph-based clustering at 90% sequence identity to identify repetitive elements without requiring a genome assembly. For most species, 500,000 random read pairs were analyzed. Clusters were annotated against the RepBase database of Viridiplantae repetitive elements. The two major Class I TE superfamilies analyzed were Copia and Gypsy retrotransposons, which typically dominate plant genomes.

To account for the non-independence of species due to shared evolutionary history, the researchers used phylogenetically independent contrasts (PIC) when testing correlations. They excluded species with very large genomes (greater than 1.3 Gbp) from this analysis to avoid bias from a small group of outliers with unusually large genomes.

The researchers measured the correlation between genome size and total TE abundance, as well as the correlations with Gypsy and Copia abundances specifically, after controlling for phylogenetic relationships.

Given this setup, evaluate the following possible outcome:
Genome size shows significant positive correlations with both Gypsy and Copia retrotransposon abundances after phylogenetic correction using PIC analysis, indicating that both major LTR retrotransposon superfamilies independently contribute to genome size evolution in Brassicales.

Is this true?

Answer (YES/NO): NO